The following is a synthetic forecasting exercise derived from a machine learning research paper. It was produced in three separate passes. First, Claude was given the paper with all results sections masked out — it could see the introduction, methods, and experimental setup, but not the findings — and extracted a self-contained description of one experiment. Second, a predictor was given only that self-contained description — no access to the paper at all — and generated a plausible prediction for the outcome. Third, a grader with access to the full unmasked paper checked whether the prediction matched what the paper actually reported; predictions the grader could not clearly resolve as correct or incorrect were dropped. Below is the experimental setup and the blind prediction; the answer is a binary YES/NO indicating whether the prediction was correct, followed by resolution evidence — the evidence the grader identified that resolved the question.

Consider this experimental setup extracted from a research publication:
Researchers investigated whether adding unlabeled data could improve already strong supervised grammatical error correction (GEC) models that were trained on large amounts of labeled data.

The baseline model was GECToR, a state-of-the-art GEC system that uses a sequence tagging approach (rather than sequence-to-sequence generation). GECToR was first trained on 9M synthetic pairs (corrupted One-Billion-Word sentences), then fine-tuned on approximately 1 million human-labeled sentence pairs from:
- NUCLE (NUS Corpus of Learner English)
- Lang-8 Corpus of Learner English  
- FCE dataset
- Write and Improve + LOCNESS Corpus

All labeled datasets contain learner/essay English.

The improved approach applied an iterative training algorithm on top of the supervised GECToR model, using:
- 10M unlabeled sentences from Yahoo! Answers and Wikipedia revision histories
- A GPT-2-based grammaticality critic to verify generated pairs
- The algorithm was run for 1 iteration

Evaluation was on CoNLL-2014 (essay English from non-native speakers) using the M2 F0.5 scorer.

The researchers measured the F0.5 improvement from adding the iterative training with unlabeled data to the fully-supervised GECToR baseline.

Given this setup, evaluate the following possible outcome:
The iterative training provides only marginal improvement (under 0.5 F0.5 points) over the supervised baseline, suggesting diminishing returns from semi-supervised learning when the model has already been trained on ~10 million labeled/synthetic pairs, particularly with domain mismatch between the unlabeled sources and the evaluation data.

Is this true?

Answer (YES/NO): NO